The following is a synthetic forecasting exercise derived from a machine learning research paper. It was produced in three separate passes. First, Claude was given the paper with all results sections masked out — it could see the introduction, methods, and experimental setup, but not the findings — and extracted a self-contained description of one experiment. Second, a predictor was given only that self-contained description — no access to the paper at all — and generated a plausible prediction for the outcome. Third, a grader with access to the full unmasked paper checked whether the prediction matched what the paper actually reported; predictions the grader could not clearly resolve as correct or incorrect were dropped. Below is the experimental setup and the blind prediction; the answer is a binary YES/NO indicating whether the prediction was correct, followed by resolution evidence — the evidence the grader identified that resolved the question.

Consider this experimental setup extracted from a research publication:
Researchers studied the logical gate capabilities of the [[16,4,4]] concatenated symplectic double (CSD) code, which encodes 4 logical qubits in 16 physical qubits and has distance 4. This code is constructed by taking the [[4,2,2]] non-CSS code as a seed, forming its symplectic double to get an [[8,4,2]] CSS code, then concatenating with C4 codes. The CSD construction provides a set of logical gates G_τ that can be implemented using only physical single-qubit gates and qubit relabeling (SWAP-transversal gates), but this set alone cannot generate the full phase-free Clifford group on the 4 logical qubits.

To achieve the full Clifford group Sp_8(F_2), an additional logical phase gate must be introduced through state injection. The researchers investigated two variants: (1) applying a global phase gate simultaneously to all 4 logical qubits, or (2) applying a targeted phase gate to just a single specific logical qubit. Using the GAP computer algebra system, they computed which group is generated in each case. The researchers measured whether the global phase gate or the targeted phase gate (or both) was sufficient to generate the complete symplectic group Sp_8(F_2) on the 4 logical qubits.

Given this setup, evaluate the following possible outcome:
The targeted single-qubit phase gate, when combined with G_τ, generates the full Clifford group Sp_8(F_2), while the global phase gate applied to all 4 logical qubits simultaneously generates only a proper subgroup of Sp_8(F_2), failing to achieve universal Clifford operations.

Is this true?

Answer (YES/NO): YES